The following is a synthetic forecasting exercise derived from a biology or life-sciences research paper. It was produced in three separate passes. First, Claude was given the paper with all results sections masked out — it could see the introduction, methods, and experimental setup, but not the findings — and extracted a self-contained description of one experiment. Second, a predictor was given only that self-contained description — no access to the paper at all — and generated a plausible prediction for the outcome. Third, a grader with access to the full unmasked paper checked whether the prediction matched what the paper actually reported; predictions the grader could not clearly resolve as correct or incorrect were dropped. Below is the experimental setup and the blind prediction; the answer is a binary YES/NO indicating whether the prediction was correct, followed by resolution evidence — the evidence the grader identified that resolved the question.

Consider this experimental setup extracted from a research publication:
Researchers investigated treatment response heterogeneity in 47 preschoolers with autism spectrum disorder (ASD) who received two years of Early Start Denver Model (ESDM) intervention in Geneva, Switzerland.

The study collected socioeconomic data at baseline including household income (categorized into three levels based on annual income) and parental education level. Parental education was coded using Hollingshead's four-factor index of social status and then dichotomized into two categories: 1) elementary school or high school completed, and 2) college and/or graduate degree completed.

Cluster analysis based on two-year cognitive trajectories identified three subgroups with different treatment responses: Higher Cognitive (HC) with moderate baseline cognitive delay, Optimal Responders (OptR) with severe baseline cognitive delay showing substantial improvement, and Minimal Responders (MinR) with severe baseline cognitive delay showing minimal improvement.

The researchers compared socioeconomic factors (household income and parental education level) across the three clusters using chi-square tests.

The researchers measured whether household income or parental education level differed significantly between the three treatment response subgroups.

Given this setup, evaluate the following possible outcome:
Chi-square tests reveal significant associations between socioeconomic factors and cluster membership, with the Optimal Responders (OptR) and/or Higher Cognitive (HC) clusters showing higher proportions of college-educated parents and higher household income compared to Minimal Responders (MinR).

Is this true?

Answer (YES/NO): NO